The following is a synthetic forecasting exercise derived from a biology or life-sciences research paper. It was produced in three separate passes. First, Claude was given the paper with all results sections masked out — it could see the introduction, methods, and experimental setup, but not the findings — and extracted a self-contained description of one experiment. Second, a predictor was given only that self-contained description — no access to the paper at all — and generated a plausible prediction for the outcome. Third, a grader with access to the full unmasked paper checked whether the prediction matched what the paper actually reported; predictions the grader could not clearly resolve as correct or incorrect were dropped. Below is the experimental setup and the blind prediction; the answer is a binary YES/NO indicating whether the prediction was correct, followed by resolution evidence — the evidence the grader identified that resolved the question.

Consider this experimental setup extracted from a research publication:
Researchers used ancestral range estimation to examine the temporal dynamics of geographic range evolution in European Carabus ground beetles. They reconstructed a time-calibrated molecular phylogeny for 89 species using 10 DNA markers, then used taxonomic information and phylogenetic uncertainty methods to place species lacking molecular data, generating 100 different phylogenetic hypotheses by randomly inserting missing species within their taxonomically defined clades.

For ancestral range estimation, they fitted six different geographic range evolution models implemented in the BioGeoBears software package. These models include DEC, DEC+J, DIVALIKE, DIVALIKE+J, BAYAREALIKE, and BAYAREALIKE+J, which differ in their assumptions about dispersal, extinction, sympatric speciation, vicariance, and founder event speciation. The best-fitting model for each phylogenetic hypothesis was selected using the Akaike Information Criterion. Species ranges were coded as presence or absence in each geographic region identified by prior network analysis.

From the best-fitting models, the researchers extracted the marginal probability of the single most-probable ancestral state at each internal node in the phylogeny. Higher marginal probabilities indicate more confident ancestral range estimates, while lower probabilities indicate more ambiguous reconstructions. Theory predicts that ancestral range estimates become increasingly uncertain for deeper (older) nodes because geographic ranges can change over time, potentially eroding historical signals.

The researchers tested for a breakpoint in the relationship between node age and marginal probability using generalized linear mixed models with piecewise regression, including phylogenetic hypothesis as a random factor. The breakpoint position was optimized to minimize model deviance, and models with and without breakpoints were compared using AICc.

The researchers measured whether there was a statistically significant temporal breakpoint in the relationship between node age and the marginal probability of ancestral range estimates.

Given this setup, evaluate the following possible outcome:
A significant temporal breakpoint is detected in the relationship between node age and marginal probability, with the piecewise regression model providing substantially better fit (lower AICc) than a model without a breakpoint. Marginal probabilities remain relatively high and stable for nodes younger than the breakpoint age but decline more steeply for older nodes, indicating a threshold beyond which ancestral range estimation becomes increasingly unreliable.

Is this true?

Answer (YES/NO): YES